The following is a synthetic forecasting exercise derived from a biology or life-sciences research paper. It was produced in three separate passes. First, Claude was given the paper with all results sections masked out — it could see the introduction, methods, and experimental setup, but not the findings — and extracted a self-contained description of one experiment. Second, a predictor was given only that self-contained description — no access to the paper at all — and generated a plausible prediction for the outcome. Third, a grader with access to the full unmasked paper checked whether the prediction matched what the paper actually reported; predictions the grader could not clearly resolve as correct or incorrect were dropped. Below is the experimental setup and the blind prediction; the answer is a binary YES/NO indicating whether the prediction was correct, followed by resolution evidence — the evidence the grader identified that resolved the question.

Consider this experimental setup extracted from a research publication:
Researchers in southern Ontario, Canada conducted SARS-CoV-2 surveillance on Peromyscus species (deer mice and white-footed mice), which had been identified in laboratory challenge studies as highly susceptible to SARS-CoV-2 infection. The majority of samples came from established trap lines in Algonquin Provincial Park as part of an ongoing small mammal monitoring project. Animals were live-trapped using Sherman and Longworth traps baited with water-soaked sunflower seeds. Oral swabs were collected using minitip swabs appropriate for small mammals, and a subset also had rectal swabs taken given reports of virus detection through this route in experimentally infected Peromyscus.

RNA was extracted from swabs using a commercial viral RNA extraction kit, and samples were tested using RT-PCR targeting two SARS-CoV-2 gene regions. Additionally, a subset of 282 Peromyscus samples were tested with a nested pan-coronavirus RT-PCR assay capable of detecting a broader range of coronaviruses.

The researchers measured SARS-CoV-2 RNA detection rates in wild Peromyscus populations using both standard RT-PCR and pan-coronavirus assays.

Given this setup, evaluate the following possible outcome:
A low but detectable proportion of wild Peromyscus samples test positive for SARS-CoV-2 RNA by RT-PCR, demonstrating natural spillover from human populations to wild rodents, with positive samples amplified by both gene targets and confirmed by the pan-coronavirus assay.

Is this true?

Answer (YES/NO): NO